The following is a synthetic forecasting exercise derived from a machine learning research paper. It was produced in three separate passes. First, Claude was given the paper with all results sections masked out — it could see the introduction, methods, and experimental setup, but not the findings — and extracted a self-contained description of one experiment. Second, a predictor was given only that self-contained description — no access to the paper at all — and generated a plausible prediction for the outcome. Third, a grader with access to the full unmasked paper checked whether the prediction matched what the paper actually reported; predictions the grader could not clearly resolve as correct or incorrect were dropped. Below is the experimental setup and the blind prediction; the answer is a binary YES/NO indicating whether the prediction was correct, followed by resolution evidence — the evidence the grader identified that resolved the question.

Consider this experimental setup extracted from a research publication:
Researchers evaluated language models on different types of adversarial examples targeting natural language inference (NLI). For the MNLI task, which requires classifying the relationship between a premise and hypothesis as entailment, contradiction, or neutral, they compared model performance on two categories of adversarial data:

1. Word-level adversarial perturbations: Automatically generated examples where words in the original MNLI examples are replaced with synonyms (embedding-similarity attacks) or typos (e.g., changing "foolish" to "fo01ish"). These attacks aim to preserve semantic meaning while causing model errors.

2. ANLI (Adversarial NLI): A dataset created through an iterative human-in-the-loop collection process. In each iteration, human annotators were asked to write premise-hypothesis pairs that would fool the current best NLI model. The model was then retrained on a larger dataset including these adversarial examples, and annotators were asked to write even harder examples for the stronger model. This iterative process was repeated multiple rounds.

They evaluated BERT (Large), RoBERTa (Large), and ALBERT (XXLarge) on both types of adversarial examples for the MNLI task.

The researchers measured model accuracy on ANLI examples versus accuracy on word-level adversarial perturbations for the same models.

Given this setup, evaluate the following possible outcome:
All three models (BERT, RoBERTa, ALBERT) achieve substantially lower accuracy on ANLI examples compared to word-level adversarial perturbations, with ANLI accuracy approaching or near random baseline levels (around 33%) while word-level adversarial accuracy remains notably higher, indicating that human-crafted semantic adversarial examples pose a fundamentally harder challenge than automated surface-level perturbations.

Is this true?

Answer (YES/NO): YES